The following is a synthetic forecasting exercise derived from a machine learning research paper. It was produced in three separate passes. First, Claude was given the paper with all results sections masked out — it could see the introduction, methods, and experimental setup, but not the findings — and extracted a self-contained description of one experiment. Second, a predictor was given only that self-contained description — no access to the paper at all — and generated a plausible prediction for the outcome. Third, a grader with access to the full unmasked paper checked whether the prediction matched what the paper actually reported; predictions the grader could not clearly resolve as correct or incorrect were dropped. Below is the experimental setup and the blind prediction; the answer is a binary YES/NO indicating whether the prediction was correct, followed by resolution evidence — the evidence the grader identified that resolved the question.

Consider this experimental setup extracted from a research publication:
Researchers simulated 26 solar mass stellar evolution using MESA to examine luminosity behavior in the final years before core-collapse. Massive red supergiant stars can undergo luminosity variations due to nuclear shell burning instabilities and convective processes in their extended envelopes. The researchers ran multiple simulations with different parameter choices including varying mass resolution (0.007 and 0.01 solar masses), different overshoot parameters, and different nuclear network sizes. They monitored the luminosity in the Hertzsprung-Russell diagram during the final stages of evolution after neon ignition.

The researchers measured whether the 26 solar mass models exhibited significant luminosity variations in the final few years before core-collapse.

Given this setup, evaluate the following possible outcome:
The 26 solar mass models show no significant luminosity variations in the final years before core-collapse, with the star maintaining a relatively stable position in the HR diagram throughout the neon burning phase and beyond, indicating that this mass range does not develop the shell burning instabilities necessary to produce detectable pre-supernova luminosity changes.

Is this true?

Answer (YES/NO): NO